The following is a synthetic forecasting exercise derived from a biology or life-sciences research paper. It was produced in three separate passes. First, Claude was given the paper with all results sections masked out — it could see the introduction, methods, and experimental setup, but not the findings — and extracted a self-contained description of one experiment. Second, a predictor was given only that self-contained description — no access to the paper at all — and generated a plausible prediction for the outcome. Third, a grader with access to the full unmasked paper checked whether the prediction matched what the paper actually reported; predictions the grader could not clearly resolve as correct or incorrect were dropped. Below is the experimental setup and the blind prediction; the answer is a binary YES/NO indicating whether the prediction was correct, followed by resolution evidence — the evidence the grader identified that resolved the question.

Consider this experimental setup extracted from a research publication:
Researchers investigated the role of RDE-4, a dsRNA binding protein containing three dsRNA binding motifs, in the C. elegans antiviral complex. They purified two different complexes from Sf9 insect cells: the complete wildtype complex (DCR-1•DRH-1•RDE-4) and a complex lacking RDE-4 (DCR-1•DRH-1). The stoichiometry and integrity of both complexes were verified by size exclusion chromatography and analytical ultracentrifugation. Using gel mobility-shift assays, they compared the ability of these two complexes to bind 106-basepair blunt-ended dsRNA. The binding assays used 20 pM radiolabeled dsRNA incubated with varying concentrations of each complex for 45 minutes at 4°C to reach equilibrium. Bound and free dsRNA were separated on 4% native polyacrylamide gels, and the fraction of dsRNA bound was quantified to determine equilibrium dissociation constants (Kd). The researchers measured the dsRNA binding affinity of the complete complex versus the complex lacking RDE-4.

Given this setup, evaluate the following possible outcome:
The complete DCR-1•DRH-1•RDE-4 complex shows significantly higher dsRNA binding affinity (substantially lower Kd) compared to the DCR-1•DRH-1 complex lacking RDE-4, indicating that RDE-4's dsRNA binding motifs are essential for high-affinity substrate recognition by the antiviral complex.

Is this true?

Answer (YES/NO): YES